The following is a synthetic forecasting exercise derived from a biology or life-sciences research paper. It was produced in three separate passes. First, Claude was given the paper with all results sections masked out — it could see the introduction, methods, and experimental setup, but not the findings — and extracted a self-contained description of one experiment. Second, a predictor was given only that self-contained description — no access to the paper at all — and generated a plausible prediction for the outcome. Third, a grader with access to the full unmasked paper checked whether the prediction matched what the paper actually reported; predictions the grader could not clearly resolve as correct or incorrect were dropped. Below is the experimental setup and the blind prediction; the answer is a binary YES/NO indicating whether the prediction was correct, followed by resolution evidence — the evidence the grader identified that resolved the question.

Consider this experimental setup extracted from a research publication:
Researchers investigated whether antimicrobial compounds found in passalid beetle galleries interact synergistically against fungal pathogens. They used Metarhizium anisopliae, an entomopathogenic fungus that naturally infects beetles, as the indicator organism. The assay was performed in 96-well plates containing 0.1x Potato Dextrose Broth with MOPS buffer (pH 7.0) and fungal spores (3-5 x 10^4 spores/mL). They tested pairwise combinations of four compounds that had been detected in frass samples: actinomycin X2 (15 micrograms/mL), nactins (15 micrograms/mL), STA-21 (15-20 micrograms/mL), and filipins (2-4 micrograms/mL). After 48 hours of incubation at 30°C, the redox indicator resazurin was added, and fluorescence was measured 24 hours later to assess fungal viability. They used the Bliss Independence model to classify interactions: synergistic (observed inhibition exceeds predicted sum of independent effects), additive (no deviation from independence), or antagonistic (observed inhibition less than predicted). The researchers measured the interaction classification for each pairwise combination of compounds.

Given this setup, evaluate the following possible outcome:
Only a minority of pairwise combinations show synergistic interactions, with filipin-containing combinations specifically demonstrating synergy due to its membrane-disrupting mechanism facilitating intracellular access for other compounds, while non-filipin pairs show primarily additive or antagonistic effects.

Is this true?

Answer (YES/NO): NO